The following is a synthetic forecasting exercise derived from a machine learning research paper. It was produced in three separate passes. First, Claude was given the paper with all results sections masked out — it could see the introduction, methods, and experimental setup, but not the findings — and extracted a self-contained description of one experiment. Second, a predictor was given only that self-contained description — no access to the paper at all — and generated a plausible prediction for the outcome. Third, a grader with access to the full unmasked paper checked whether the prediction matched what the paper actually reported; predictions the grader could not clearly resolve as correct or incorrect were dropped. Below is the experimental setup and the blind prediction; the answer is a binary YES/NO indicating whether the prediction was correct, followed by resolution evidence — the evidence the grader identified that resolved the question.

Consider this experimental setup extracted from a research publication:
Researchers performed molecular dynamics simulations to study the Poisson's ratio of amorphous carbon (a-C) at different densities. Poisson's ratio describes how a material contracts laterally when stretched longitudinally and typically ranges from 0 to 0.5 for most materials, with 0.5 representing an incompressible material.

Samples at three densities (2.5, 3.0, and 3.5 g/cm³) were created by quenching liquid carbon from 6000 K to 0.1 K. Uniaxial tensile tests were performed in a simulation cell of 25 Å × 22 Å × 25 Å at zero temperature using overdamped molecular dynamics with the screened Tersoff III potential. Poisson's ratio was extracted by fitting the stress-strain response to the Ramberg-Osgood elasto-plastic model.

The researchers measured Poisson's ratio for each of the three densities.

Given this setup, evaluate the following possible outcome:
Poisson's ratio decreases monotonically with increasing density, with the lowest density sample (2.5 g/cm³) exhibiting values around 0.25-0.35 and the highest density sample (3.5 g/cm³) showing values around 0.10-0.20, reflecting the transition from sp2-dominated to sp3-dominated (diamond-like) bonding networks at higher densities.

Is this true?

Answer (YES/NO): NO